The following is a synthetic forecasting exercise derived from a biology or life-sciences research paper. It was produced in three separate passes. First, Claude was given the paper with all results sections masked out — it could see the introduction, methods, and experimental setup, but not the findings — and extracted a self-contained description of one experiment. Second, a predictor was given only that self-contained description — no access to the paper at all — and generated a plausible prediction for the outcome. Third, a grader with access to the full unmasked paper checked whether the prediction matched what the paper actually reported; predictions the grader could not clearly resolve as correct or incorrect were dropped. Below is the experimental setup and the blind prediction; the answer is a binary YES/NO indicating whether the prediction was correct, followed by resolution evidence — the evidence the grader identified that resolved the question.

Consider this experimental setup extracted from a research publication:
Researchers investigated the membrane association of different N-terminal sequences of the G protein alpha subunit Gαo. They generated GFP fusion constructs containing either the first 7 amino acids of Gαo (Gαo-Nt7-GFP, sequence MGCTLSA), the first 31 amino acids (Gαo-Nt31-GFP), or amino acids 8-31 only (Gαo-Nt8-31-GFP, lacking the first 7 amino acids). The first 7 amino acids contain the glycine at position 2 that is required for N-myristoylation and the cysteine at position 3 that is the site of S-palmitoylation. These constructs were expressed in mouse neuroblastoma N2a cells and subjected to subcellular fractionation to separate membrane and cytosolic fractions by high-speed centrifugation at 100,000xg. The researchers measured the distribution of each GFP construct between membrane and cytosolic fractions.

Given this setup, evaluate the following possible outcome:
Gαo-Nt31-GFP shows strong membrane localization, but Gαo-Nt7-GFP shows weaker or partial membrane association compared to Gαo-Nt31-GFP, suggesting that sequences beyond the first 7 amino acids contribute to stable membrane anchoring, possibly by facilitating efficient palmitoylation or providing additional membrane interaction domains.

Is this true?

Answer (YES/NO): NO